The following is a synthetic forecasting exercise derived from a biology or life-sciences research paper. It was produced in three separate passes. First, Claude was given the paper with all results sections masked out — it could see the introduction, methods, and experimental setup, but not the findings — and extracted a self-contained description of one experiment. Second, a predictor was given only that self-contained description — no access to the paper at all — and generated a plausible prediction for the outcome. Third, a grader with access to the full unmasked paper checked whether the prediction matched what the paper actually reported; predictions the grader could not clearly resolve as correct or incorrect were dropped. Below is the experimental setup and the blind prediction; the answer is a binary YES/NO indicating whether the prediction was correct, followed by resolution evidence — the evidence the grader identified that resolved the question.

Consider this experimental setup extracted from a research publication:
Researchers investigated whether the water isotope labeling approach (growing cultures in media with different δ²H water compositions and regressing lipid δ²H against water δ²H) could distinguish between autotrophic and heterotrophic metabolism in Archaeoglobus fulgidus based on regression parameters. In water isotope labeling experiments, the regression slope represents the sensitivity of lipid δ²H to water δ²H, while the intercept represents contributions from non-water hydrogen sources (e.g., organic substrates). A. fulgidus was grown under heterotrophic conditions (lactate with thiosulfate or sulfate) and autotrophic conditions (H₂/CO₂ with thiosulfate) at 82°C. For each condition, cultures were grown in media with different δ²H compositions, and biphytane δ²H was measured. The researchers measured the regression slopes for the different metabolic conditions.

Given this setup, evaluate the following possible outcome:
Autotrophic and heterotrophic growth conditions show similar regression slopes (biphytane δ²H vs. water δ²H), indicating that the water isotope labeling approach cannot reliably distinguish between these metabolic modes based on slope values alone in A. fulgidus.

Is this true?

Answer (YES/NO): NO